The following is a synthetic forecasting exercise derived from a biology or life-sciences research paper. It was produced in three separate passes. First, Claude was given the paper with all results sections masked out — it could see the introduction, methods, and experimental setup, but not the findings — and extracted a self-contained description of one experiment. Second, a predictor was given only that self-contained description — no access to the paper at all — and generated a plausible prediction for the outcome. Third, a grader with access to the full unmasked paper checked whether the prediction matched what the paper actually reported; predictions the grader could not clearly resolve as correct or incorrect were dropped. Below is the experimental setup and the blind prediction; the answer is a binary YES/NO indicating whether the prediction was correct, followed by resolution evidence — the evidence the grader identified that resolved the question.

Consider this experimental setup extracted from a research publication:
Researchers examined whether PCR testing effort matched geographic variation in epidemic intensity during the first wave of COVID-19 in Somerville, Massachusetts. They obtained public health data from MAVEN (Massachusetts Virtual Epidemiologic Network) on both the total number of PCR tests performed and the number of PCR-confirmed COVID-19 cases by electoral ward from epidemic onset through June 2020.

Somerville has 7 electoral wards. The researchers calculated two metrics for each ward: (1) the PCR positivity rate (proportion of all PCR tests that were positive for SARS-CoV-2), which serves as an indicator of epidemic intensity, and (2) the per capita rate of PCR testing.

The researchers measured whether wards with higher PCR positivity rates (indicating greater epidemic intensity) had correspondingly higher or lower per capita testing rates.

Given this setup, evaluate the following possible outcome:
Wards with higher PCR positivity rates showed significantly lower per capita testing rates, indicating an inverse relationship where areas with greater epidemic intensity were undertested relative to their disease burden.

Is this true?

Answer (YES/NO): NO